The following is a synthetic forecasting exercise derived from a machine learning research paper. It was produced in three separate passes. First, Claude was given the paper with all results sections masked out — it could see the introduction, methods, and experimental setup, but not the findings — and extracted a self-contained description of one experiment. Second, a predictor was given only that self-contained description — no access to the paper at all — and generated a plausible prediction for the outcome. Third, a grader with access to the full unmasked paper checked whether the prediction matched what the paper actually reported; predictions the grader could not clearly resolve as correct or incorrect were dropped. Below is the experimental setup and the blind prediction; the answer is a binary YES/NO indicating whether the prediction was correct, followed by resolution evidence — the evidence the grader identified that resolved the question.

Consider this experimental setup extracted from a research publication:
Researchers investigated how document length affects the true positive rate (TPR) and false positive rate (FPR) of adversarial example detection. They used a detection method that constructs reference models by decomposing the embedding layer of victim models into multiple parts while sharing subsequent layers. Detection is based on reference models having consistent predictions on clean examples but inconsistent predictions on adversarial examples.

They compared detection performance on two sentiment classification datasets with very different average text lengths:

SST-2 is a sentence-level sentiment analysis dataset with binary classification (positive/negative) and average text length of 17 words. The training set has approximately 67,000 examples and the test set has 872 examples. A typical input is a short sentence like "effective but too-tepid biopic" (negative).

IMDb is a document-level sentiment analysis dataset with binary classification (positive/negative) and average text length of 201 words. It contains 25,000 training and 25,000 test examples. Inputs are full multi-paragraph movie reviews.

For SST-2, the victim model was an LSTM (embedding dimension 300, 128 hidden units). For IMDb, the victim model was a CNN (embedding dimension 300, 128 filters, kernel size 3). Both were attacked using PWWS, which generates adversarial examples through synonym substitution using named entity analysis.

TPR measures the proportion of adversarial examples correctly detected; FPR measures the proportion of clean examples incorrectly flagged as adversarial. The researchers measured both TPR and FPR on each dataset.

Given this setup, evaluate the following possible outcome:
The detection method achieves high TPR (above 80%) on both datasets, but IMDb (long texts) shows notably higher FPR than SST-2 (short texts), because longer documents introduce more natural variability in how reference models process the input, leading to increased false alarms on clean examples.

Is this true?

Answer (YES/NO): NO